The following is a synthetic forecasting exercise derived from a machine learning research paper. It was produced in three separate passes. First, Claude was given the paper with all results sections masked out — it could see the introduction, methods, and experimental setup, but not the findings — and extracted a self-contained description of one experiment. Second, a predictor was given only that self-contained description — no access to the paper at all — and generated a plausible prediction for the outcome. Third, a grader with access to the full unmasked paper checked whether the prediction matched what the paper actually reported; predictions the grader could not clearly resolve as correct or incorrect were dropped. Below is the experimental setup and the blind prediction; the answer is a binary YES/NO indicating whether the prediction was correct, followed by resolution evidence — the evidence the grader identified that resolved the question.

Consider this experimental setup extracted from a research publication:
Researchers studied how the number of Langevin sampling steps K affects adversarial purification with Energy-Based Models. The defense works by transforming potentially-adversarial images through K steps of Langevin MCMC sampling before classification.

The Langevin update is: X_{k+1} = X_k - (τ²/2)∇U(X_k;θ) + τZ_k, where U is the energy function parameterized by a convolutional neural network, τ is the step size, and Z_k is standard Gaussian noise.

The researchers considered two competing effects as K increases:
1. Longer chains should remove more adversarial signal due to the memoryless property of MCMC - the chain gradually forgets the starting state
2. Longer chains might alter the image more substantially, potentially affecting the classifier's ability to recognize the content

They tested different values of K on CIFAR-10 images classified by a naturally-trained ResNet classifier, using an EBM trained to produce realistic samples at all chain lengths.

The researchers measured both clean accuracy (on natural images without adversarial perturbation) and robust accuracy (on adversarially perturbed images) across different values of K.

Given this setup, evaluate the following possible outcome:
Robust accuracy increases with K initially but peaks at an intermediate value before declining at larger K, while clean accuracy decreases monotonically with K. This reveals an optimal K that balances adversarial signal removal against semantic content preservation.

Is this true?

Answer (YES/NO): NO